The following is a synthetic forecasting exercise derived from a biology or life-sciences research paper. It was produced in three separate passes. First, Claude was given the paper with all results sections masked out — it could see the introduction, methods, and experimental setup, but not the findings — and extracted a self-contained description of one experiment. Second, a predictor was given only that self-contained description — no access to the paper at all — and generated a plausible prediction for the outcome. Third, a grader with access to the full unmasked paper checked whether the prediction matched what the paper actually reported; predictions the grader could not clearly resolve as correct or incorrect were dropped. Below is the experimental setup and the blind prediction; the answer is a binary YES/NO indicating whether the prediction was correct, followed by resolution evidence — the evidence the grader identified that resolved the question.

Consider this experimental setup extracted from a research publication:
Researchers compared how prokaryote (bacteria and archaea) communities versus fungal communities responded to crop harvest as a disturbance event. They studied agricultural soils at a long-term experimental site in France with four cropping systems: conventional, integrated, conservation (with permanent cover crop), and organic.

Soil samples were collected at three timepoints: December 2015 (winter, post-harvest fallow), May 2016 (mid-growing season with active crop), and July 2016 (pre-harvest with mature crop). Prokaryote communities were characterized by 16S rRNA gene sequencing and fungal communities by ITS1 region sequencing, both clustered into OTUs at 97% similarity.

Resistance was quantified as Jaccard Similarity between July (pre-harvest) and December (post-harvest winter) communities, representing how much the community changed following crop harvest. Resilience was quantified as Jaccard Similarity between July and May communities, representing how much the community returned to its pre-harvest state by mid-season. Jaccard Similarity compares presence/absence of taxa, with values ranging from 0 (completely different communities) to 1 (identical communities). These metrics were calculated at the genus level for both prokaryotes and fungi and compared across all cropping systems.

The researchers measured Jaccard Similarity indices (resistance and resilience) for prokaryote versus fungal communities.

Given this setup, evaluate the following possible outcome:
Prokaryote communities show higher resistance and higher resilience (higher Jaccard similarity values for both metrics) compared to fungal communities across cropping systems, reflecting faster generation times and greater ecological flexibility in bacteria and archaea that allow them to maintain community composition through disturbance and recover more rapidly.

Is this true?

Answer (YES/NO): YES